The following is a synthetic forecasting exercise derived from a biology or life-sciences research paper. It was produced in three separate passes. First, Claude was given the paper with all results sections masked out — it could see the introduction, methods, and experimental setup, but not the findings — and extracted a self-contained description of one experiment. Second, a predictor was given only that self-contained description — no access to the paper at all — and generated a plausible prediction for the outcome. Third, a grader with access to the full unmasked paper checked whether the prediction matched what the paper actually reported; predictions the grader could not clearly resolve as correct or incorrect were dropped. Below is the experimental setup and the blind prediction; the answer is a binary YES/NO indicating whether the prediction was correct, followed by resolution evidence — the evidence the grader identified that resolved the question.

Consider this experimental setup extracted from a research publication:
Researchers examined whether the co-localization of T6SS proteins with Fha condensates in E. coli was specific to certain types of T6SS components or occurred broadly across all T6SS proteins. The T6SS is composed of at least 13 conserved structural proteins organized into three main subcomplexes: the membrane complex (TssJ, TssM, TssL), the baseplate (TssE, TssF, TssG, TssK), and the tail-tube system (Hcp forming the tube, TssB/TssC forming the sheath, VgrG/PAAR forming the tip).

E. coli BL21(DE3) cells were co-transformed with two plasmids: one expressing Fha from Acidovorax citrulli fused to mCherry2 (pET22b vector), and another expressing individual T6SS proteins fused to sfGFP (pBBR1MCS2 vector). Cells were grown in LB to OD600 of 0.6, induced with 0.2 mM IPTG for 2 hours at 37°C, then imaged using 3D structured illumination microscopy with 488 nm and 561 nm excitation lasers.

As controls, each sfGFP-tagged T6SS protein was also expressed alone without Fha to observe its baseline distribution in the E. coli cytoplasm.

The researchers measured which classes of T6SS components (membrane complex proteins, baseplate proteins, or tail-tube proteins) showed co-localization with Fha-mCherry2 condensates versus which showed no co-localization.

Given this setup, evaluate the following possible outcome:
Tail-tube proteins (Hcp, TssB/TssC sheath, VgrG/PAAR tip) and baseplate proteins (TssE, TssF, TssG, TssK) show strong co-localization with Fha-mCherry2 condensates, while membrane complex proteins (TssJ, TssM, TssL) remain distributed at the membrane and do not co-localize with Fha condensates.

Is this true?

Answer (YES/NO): NO